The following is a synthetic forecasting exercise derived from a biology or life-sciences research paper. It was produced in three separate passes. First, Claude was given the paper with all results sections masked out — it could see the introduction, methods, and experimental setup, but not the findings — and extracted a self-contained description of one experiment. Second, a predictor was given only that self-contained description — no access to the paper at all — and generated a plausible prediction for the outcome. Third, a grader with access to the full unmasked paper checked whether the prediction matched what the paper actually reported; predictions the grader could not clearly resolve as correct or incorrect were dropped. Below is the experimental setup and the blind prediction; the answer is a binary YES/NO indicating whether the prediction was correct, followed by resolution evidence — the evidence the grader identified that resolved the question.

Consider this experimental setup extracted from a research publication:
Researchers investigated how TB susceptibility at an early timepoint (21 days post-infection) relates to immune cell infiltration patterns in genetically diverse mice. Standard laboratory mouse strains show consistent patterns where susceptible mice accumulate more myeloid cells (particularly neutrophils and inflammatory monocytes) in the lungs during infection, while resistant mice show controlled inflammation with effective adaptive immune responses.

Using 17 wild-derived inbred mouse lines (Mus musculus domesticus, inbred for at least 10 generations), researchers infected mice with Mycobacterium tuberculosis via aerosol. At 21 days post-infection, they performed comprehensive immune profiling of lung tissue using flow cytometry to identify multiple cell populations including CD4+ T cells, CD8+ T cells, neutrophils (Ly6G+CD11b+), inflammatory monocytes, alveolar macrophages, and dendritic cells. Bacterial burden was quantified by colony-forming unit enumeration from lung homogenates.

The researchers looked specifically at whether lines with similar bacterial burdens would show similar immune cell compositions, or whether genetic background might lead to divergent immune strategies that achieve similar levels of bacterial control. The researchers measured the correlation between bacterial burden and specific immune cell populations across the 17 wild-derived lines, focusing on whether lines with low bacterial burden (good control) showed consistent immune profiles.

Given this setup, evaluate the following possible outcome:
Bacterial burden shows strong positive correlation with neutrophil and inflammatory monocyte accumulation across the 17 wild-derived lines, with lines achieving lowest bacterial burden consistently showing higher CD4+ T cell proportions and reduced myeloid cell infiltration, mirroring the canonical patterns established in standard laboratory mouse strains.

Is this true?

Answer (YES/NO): NO